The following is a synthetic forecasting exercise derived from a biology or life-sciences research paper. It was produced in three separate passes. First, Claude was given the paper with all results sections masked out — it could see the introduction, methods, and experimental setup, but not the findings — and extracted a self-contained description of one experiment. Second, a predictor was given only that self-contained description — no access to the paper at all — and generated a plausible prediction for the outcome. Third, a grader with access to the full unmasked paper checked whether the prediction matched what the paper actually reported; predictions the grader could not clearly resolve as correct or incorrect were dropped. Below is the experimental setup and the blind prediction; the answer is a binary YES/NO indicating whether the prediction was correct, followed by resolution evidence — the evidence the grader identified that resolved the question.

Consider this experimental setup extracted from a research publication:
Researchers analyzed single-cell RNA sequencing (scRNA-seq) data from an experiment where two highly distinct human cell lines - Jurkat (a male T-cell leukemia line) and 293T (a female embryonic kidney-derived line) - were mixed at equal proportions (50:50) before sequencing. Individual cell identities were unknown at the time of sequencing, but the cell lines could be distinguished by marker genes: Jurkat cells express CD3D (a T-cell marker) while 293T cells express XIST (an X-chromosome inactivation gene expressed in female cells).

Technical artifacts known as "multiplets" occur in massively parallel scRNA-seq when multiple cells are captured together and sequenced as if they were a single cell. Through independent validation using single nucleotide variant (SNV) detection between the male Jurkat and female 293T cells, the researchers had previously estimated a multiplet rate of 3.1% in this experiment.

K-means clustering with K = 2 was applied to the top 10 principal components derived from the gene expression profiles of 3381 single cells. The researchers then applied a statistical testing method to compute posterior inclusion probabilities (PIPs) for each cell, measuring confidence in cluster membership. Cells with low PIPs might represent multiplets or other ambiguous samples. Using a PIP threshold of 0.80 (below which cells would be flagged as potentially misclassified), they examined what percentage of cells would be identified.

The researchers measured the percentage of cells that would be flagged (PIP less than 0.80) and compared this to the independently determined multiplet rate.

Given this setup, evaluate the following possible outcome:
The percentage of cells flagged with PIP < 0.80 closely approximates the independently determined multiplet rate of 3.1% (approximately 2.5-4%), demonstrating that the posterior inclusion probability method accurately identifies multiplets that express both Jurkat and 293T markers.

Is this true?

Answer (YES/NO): YES